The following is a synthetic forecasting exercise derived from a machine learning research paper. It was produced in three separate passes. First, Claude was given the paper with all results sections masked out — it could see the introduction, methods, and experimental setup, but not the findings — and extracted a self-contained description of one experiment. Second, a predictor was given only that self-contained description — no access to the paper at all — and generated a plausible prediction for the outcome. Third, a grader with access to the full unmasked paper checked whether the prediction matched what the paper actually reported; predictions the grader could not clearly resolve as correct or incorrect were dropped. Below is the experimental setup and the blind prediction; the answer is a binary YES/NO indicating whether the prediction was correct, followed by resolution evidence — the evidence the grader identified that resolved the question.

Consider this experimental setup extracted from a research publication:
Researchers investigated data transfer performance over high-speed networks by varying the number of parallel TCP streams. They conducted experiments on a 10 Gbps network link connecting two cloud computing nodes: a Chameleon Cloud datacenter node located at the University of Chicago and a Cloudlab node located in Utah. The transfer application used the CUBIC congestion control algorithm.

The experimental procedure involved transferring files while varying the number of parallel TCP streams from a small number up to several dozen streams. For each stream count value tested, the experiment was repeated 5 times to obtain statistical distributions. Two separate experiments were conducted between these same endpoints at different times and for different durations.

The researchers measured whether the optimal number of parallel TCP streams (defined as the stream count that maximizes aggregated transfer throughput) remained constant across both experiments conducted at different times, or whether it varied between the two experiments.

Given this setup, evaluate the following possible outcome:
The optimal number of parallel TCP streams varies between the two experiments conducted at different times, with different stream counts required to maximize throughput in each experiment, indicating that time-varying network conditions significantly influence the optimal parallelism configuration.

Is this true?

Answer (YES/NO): YES